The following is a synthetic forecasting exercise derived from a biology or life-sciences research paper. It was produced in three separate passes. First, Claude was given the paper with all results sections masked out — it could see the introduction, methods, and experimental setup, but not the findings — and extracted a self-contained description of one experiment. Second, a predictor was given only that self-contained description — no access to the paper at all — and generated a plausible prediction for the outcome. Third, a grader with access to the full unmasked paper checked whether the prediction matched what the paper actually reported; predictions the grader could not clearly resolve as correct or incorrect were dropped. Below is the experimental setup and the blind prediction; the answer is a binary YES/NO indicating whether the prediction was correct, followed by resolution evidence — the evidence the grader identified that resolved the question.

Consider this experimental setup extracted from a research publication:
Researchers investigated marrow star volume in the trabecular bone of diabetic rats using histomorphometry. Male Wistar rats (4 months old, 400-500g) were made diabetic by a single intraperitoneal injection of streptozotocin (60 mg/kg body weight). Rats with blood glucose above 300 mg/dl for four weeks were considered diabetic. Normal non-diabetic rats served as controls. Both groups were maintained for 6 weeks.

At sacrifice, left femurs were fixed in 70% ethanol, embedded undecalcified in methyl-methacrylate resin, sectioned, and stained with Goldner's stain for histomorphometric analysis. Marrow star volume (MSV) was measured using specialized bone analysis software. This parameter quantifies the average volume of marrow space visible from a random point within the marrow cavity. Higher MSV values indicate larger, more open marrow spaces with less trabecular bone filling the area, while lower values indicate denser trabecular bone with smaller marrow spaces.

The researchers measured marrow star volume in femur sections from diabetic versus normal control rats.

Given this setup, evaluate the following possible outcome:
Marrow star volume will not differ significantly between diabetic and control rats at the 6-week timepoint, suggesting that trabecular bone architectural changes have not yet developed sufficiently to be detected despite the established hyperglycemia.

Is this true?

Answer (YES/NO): YES